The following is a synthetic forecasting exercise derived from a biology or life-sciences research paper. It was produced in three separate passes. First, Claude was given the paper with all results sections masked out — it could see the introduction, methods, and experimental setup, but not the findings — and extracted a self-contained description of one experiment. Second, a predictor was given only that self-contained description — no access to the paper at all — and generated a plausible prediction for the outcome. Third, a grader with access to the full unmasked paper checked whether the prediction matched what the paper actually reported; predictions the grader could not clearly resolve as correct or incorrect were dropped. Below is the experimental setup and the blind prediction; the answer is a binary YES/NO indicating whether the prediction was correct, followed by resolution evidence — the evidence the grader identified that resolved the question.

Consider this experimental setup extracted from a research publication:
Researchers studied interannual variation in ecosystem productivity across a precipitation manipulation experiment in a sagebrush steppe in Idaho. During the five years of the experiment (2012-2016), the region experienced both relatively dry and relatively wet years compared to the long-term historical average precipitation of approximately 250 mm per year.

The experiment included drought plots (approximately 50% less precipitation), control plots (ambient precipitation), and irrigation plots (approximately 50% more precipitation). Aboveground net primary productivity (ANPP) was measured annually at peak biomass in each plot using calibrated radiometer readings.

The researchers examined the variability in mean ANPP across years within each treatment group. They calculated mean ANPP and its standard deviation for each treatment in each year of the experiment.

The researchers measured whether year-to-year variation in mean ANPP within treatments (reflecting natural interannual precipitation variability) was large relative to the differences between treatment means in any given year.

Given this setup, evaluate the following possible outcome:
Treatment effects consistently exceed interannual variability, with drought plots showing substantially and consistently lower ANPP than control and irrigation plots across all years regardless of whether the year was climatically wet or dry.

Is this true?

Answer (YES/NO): NO